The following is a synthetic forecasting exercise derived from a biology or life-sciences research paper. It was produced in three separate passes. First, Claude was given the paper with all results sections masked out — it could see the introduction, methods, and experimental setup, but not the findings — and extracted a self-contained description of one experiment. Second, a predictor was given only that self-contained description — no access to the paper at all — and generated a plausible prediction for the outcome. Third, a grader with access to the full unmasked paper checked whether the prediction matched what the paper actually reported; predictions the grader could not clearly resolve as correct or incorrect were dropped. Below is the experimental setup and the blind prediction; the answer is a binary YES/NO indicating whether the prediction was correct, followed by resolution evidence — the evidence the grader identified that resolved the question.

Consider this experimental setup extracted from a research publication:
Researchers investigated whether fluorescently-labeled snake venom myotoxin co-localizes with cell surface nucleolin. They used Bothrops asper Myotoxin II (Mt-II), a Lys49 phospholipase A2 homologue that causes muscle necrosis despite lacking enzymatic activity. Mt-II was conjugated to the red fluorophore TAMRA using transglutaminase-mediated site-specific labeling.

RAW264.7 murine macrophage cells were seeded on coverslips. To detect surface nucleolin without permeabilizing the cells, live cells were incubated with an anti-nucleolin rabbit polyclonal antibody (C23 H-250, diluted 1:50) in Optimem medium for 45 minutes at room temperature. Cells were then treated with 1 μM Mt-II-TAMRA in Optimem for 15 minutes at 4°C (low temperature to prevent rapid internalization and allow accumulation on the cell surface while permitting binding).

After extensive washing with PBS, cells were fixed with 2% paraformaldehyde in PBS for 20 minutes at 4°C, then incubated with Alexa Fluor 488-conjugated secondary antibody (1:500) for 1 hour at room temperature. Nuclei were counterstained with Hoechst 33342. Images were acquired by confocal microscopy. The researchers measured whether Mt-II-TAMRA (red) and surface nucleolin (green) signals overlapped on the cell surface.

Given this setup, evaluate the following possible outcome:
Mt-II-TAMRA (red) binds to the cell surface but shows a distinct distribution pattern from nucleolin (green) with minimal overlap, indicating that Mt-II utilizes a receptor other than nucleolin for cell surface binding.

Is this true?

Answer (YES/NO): NO